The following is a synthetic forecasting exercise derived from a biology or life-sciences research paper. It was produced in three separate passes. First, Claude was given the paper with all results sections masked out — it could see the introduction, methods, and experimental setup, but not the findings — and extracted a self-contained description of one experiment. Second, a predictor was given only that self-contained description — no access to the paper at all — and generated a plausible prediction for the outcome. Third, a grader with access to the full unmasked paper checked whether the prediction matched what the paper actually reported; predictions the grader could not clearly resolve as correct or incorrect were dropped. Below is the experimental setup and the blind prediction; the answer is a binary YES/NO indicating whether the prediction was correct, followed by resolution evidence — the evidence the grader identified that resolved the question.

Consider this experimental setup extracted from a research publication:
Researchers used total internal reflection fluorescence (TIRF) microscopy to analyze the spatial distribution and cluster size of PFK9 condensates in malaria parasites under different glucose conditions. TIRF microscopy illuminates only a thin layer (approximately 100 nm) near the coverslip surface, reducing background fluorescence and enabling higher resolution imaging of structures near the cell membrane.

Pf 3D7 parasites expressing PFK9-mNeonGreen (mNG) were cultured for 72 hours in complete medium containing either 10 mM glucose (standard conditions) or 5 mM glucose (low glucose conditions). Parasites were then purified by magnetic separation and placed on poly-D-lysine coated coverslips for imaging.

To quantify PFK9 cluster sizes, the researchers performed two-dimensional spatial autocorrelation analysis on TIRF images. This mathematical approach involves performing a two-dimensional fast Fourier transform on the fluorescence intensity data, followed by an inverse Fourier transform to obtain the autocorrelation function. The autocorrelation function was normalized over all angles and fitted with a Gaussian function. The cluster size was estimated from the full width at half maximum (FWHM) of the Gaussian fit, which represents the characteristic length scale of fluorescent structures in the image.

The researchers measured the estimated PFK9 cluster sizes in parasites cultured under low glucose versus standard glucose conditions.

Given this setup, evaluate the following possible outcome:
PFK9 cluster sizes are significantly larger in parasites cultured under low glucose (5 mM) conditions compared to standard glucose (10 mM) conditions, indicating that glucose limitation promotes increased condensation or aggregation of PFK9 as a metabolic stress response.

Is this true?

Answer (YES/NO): YES